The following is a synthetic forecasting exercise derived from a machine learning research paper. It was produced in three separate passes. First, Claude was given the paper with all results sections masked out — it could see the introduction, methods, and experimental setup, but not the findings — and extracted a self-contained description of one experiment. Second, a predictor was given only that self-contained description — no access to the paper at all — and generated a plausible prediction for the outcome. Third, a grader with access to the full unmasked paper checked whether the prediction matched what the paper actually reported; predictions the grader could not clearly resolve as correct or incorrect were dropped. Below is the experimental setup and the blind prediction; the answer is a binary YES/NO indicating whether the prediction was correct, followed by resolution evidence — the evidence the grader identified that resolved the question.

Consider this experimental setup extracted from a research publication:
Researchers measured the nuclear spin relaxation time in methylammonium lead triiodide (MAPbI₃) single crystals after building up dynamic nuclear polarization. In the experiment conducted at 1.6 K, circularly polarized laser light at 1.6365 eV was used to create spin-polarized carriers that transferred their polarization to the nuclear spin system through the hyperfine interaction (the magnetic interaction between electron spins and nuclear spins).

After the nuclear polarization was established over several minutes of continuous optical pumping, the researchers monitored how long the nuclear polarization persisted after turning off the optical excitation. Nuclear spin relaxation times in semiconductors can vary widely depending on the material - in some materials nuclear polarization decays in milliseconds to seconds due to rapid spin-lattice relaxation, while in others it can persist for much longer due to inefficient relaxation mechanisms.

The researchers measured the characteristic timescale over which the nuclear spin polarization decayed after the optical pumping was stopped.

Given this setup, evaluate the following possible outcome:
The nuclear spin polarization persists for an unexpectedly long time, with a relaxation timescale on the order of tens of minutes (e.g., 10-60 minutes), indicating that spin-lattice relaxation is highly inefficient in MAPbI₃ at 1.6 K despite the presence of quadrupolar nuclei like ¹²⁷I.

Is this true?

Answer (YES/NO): YES